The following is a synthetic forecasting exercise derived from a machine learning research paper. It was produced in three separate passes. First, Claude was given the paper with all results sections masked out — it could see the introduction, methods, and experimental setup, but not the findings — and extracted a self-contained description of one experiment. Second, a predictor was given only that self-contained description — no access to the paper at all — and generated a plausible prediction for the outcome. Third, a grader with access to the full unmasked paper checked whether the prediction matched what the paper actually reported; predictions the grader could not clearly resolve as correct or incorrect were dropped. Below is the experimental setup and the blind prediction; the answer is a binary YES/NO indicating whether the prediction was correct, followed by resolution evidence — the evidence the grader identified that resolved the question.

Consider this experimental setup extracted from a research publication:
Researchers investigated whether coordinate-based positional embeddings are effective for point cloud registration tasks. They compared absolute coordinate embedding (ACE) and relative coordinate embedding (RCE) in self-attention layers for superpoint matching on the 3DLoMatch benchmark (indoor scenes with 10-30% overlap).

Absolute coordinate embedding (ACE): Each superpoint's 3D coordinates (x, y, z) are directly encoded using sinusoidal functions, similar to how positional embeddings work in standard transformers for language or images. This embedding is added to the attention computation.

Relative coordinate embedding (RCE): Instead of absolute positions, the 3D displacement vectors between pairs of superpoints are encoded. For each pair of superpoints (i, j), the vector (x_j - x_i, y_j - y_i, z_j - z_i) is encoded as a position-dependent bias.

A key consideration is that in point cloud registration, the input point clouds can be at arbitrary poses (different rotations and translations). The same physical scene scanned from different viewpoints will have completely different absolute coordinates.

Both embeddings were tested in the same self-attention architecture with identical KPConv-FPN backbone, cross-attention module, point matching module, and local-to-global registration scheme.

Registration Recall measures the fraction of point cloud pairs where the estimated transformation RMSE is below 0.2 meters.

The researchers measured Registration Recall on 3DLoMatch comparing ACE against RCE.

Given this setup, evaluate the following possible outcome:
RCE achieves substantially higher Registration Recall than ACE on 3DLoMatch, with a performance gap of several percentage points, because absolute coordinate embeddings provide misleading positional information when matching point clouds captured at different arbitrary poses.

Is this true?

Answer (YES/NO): NO